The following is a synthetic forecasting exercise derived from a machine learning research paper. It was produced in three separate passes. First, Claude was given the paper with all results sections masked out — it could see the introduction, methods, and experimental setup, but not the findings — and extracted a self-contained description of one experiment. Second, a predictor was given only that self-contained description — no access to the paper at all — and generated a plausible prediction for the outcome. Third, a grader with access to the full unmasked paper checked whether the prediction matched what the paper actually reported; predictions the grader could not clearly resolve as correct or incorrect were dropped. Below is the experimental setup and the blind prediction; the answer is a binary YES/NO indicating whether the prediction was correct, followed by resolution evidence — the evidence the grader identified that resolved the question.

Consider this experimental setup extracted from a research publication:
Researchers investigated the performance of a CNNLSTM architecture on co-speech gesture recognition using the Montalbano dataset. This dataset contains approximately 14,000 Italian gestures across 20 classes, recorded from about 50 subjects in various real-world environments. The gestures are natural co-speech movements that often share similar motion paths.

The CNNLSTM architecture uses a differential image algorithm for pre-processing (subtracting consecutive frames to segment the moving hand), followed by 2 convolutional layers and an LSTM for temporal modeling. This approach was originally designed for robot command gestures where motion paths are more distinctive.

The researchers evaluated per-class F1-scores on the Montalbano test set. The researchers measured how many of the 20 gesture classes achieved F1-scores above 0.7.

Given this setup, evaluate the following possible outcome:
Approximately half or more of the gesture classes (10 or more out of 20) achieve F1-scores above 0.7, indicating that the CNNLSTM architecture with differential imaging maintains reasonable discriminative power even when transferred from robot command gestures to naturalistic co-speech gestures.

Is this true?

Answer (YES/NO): YES